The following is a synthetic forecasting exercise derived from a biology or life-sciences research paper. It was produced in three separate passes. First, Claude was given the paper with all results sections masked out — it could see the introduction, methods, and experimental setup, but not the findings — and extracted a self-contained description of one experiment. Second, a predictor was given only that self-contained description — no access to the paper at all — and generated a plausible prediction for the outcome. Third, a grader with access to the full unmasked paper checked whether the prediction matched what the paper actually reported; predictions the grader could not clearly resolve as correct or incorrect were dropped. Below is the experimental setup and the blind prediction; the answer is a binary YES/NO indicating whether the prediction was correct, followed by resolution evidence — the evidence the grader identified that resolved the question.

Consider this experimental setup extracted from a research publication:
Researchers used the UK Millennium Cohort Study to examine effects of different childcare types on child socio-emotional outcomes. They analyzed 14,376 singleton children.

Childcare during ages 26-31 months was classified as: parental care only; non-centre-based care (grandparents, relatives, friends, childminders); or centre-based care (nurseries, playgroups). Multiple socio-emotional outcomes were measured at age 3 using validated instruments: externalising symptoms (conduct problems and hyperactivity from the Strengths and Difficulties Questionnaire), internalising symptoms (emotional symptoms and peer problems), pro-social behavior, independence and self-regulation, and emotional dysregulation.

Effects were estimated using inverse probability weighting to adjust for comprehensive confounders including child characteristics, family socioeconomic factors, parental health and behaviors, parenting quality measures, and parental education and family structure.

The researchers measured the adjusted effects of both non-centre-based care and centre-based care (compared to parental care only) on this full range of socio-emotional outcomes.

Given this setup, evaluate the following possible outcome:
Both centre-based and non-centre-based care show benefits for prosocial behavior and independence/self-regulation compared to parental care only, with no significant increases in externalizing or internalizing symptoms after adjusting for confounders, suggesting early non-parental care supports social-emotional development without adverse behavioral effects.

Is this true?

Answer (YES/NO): NO